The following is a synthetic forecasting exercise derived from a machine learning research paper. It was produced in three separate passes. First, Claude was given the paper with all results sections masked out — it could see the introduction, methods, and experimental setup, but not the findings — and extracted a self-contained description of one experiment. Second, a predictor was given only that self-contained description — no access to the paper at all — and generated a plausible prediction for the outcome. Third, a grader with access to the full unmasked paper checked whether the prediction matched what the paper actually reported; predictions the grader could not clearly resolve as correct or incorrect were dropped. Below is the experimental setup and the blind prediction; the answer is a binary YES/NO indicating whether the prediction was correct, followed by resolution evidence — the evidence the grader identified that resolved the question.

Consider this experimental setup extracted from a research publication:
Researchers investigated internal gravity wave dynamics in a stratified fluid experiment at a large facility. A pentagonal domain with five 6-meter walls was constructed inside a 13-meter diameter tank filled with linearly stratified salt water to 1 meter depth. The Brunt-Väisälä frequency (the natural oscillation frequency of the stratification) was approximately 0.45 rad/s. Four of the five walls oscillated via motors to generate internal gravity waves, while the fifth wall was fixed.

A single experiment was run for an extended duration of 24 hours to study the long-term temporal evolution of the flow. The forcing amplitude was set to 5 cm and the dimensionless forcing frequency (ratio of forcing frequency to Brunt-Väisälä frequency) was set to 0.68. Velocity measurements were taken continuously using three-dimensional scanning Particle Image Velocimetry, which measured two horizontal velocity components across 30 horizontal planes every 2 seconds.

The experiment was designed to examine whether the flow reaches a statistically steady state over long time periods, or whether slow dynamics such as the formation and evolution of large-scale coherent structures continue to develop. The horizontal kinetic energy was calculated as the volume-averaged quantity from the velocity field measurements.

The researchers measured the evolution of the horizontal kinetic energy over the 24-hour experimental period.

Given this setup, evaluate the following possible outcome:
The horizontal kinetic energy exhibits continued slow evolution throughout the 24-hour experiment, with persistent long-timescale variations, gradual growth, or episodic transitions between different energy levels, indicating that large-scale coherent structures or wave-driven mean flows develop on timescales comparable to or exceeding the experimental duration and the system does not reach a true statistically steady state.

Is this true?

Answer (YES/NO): NO